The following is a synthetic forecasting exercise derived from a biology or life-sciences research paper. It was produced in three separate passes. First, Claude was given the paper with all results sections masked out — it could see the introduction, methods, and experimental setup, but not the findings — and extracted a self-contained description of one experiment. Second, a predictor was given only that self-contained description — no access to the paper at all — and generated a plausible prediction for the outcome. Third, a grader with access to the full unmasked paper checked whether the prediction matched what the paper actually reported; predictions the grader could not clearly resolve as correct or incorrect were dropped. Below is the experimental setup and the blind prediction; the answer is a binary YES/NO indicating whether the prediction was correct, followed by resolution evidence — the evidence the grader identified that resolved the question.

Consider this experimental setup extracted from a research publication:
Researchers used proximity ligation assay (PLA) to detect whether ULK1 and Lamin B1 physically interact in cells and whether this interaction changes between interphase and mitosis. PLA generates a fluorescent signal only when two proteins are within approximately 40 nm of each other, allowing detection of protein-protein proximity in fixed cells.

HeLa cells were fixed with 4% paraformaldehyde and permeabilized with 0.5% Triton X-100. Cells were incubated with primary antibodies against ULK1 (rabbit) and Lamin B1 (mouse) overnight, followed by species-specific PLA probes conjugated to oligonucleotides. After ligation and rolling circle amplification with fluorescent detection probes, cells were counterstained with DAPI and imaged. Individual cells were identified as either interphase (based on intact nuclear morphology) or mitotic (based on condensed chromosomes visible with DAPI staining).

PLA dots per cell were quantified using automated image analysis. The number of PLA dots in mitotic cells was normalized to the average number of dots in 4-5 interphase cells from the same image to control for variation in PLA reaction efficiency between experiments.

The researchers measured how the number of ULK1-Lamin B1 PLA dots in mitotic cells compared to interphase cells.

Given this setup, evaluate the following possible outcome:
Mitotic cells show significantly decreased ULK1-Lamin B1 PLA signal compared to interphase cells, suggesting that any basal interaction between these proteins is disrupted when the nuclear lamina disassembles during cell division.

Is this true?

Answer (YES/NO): NO